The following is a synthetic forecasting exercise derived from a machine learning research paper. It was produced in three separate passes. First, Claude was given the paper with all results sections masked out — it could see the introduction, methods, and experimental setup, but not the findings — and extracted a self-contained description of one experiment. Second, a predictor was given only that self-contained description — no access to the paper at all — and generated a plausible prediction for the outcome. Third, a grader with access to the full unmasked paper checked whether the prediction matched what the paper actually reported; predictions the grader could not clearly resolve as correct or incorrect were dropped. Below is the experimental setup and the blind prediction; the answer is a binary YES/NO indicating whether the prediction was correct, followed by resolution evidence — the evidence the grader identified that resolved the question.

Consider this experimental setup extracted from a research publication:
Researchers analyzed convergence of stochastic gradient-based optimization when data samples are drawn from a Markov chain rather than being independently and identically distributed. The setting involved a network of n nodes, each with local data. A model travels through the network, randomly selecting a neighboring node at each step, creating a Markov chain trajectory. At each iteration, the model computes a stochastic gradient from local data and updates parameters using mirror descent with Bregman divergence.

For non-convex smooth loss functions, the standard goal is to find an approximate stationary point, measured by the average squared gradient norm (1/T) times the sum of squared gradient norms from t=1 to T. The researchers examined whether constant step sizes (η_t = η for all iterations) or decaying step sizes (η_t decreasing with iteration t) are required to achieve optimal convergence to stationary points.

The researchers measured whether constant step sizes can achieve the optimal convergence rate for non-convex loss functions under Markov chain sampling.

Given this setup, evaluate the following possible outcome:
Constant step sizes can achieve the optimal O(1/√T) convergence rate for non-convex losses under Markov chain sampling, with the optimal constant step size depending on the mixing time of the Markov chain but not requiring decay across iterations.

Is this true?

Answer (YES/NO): NO